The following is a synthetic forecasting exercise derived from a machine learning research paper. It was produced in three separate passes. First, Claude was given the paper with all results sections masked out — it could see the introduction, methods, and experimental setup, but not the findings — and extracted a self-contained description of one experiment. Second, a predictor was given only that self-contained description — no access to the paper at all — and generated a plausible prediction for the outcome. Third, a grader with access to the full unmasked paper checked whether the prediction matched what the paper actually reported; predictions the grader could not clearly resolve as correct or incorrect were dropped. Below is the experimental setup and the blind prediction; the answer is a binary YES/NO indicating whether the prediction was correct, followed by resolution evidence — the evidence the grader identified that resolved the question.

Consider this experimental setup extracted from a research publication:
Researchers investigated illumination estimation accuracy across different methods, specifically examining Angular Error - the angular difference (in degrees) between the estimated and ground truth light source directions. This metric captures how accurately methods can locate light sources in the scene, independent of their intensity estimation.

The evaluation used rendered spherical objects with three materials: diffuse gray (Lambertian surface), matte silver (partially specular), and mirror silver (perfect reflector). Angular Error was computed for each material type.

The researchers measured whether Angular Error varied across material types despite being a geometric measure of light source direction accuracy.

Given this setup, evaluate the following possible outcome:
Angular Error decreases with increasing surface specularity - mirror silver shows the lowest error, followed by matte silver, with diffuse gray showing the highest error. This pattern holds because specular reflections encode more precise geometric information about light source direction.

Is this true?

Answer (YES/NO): NO